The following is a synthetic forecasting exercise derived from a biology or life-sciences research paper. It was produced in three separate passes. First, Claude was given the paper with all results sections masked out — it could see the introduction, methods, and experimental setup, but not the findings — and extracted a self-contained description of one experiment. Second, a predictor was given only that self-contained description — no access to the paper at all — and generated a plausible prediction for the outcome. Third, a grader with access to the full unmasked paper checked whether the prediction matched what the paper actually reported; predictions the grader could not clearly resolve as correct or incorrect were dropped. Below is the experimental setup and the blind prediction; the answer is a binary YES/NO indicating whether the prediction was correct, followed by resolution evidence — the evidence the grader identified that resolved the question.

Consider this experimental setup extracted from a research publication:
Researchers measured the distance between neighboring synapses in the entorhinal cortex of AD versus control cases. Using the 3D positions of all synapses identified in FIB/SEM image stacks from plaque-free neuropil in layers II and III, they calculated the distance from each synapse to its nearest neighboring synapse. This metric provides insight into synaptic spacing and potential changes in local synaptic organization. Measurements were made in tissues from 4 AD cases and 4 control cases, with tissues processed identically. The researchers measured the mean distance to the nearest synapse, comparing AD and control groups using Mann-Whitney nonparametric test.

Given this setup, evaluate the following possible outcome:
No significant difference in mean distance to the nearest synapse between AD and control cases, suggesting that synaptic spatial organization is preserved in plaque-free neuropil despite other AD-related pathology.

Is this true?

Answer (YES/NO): YES